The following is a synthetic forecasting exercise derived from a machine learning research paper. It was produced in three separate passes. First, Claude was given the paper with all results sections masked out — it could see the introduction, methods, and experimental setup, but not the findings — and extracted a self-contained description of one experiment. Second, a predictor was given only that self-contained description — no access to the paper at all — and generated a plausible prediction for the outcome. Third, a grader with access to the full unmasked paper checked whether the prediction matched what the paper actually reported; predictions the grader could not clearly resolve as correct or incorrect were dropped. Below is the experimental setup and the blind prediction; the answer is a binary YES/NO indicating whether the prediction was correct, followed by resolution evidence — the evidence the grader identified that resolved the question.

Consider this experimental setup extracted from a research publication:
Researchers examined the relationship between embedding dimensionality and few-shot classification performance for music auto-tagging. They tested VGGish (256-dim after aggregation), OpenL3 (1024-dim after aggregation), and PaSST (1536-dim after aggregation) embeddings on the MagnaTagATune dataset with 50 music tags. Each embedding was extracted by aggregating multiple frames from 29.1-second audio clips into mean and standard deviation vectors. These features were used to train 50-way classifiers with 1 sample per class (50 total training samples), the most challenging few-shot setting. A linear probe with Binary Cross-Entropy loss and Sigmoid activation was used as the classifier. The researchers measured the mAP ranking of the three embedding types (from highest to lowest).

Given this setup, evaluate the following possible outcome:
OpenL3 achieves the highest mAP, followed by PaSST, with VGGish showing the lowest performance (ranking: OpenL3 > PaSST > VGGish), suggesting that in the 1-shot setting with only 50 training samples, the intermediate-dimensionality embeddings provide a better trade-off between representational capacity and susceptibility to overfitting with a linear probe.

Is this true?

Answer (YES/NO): NO